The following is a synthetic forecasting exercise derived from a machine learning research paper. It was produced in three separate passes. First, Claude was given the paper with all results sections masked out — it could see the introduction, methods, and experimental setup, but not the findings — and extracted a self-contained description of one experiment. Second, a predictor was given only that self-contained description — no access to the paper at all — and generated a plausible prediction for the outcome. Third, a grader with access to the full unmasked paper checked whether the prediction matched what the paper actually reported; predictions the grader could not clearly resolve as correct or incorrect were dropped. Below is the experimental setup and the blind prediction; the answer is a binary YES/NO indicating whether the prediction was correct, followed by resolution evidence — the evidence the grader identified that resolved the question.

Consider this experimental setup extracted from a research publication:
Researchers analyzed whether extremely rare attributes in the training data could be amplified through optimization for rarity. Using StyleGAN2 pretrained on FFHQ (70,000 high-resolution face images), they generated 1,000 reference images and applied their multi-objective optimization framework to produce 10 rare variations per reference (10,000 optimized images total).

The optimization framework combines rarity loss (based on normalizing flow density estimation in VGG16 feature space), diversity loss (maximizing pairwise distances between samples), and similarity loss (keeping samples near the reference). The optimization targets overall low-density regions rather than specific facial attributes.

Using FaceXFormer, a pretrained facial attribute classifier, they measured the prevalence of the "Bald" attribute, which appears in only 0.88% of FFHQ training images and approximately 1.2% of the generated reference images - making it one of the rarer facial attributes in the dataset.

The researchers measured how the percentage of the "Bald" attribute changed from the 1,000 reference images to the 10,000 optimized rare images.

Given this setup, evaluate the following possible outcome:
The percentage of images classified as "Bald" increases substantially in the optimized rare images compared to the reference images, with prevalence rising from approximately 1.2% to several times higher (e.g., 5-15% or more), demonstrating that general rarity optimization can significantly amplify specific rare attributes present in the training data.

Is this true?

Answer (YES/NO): NO